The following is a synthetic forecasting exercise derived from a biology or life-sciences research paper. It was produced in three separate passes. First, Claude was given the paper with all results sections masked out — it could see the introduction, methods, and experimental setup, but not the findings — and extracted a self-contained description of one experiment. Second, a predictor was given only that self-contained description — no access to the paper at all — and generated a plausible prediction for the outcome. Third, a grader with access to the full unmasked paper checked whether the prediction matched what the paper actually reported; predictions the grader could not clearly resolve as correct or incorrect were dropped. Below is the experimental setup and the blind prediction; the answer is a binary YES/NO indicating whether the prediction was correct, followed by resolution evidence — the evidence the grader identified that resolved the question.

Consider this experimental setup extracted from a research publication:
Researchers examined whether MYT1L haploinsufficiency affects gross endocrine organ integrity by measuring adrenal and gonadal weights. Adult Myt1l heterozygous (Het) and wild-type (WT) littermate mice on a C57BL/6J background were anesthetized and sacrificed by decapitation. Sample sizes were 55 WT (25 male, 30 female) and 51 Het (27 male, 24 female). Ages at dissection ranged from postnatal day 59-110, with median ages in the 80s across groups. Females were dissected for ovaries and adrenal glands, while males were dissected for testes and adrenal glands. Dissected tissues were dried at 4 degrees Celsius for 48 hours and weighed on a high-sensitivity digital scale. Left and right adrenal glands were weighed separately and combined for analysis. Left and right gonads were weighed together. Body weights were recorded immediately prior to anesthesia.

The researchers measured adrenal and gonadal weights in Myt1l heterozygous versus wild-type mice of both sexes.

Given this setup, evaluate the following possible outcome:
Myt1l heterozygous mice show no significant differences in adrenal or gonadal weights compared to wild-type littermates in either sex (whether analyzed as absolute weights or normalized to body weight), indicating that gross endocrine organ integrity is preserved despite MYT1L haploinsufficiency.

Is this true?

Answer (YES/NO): YES